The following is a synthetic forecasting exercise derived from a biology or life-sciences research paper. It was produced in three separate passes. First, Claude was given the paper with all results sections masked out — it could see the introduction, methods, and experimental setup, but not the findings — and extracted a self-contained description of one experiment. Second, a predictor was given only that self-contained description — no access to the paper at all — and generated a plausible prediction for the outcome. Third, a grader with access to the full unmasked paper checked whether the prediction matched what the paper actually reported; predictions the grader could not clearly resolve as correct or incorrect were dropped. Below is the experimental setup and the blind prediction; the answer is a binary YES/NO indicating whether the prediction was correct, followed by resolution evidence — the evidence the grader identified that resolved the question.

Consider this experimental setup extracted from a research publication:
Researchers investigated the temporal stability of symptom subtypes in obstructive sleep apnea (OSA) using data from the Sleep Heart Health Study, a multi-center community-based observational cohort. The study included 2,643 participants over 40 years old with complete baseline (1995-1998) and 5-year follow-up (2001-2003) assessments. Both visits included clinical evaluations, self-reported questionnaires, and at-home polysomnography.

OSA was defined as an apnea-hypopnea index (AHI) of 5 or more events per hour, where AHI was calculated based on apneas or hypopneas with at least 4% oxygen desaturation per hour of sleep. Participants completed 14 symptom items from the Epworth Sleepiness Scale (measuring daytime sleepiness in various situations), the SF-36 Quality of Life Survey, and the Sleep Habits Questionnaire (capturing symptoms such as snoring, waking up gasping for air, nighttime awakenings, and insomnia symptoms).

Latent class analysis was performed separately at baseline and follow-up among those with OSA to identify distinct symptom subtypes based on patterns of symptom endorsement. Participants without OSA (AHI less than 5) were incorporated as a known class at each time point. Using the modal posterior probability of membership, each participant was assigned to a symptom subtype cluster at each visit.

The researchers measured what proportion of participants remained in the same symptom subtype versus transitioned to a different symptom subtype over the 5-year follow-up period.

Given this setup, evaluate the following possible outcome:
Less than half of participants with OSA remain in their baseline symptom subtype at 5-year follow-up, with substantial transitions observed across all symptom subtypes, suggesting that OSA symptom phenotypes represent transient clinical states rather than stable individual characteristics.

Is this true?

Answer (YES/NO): NO